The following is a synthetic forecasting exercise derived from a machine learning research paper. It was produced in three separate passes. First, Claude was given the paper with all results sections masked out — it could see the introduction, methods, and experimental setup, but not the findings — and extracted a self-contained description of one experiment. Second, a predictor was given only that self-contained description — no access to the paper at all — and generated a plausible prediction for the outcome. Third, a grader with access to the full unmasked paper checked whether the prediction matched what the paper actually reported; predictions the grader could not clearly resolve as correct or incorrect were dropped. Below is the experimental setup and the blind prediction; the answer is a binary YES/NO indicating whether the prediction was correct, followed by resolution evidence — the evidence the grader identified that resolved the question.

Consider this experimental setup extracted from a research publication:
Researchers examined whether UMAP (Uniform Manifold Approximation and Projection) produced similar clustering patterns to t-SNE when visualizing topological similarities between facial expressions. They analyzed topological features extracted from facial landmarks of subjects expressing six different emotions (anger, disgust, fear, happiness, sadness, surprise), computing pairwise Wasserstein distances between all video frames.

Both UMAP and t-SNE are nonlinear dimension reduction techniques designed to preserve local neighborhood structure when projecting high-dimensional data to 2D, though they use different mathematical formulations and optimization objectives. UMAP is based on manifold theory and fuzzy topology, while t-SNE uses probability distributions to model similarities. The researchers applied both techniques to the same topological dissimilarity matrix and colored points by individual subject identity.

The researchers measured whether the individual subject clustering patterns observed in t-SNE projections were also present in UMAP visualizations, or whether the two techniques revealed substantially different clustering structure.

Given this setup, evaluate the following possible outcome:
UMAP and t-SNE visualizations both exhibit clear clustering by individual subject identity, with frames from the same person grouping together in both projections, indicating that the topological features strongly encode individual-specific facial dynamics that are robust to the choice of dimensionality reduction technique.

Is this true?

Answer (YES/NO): YES